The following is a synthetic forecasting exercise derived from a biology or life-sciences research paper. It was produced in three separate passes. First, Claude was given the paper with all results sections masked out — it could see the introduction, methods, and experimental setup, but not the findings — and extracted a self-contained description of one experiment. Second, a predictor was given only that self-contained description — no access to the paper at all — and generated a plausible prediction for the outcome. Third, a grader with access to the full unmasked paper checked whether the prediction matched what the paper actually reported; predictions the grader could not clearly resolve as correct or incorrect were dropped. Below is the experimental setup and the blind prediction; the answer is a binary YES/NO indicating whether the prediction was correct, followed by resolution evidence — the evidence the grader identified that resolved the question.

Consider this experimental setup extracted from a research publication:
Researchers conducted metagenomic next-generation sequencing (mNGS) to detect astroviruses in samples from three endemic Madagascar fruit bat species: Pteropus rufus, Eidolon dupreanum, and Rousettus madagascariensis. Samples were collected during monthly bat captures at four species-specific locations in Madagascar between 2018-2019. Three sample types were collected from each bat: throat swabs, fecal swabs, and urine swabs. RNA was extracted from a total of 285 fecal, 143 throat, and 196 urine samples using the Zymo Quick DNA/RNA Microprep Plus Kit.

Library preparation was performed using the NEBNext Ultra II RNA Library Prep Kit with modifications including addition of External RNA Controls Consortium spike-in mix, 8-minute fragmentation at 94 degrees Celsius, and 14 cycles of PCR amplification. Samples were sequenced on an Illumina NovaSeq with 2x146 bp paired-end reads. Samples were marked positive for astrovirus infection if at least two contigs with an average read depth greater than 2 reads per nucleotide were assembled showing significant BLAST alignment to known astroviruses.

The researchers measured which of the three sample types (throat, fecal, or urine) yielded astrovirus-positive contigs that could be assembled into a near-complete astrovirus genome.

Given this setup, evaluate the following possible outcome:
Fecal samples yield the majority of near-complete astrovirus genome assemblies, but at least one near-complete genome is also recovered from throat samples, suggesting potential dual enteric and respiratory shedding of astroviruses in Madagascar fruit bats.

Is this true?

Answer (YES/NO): NO